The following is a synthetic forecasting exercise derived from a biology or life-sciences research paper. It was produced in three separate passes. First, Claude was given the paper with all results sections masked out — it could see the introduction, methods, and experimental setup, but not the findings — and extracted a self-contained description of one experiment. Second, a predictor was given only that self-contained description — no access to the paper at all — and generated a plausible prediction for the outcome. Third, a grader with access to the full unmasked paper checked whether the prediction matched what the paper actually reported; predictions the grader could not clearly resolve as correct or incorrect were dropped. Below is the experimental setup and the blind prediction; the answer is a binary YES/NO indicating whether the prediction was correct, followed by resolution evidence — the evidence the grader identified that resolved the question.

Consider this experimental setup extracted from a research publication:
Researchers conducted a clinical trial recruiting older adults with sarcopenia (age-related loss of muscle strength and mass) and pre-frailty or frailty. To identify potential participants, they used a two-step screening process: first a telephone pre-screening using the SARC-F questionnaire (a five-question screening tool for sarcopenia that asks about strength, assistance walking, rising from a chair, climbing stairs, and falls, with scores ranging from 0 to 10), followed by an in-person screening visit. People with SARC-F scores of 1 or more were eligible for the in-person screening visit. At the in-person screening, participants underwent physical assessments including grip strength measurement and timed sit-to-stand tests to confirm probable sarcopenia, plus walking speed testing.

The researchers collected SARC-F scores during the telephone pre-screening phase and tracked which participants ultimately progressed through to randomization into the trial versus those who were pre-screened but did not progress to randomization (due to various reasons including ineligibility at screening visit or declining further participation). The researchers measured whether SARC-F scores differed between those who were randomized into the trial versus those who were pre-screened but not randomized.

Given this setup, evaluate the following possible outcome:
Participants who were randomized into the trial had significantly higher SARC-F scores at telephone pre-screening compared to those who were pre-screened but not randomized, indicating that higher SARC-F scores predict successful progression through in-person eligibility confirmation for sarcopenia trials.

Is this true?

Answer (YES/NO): YES